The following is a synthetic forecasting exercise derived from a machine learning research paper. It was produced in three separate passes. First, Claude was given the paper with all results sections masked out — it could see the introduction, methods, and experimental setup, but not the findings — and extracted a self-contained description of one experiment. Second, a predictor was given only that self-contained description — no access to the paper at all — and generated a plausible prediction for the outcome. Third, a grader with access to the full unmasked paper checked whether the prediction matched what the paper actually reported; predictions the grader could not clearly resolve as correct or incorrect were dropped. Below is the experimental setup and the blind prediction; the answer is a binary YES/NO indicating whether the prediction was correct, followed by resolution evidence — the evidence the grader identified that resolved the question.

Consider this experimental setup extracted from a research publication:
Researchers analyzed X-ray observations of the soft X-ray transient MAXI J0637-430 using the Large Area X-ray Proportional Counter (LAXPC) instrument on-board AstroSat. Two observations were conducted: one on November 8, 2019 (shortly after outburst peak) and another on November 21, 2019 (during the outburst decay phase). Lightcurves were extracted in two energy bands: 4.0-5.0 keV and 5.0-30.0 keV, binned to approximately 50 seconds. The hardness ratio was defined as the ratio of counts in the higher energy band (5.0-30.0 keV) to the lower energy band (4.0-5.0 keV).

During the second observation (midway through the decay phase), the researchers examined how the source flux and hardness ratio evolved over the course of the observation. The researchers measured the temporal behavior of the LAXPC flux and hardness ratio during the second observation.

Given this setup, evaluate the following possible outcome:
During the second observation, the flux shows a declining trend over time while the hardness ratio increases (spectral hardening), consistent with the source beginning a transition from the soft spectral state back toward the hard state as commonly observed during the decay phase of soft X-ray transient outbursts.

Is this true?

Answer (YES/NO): NO